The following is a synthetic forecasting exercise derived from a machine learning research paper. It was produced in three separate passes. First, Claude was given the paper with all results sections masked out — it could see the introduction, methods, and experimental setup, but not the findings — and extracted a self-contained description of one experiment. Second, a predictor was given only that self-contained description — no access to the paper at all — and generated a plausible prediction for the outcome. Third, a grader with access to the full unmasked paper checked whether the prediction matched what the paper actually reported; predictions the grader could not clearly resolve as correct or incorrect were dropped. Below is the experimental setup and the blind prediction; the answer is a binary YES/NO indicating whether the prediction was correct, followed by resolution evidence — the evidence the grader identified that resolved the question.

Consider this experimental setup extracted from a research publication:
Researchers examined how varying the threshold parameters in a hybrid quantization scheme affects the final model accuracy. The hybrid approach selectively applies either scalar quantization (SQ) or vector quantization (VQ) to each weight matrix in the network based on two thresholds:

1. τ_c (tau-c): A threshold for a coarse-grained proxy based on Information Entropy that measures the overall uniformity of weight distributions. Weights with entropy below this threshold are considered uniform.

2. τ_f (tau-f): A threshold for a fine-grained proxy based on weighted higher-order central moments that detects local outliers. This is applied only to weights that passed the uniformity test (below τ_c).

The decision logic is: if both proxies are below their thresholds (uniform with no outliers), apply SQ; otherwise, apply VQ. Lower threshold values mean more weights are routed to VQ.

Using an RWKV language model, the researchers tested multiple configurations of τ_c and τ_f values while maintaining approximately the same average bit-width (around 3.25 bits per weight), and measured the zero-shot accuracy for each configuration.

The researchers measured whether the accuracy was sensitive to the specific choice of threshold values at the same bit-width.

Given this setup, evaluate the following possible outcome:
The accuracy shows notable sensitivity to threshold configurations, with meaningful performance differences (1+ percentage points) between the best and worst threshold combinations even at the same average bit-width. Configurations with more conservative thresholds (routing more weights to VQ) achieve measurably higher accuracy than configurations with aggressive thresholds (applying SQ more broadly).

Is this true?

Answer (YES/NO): NO